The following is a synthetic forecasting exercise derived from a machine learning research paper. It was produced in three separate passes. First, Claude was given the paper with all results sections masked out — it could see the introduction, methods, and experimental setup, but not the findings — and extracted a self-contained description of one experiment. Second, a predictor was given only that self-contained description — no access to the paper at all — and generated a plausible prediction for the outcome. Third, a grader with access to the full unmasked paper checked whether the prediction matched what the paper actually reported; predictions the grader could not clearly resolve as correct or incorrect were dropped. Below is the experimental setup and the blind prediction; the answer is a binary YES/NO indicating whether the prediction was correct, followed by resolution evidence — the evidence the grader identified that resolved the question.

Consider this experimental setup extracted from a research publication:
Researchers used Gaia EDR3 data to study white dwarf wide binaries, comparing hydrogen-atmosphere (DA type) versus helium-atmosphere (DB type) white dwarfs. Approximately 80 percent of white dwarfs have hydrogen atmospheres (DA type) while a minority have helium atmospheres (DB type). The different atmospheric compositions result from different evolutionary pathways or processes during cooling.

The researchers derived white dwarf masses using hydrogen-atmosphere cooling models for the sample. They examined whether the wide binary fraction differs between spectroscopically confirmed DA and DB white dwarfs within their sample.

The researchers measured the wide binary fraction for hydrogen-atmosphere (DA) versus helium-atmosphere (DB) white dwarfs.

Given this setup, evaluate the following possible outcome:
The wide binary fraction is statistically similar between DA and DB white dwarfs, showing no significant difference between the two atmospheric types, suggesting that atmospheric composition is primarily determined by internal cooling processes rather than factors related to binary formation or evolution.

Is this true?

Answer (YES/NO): YES